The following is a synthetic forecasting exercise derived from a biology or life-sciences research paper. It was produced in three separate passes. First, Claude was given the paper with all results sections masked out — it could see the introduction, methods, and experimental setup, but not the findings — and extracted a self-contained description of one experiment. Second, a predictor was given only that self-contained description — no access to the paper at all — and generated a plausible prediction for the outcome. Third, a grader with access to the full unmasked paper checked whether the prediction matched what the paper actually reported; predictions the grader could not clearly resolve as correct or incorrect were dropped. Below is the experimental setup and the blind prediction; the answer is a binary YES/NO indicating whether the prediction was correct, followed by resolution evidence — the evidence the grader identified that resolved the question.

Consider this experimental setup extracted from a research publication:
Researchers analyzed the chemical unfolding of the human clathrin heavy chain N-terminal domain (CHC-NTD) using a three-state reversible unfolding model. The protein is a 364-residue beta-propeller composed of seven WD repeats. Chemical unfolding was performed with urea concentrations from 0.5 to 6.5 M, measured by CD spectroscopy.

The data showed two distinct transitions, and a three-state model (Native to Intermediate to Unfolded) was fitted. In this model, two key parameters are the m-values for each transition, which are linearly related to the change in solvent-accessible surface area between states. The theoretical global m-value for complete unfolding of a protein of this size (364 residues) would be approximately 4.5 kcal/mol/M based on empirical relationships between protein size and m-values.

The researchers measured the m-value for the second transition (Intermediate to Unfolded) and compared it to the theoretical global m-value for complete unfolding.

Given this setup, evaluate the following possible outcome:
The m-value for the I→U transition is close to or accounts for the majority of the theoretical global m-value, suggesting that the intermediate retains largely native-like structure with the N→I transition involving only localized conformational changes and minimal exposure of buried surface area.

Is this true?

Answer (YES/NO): YES